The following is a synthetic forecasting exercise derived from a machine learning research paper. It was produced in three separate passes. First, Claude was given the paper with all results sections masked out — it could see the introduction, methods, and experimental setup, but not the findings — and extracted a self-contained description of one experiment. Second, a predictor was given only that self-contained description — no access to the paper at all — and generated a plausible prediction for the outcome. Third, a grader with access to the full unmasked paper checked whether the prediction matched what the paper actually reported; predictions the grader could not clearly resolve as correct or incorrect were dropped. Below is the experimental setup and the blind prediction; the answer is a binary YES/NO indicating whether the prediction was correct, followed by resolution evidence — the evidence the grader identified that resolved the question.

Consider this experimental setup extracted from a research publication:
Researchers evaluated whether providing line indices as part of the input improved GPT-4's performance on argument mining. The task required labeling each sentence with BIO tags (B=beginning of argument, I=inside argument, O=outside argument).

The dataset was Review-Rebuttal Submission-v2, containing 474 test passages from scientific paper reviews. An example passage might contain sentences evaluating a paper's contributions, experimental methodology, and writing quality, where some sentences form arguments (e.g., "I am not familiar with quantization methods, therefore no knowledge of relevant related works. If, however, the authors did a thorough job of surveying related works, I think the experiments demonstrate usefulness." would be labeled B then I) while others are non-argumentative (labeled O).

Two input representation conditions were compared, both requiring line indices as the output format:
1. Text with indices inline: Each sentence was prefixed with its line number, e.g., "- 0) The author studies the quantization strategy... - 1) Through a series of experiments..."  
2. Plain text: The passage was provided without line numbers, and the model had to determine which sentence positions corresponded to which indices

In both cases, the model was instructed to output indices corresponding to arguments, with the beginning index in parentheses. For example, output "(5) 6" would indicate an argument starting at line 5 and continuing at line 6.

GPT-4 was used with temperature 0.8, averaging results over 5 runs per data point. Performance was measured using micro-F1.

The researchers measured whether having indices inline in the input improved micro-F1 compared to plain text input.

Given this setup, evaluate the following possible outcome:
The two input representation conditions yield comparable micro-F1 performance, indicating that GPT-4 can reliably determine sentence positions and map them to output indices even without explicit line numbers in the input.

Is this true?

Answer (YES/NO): NO